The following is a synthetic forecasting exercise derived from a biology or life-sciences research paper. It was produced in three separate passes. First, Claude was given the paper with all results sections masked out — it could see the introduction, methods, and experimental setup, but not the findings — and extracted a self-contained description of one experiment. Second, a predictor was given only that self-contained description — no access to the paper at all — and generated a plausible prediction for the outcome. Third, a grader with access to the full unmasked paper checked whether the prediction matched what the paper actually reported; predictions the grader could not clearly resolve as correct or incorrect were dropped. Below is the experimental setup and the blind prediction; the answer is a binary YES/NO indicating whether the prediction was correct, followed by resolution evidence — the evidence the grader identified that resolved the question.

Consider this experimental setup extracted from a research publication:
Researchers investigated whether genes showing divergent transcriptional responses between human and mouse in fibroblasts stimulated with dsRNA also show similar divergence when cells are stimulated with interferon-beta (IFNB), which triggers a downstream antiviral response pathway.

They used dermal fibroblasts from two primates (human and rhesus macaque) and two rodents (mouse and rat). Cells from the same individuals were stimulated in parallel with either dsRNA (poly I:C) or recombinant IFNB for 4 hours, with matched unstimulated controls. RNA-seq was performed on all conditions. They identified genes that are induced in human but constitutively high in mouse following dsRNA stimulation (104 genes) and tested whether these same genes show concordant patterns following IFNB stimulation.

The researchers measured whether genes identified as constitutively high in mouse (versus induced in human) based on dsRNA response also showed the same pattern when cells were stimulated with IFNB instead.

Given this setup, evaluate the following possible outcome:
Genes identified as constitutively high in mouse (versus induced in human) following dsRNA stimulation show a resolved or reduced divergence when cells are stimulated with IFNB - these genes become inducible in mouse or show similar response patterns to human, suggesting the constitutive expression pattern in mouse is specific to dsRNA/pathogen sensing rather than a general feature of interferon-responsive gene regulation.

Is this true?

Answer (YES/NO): NO